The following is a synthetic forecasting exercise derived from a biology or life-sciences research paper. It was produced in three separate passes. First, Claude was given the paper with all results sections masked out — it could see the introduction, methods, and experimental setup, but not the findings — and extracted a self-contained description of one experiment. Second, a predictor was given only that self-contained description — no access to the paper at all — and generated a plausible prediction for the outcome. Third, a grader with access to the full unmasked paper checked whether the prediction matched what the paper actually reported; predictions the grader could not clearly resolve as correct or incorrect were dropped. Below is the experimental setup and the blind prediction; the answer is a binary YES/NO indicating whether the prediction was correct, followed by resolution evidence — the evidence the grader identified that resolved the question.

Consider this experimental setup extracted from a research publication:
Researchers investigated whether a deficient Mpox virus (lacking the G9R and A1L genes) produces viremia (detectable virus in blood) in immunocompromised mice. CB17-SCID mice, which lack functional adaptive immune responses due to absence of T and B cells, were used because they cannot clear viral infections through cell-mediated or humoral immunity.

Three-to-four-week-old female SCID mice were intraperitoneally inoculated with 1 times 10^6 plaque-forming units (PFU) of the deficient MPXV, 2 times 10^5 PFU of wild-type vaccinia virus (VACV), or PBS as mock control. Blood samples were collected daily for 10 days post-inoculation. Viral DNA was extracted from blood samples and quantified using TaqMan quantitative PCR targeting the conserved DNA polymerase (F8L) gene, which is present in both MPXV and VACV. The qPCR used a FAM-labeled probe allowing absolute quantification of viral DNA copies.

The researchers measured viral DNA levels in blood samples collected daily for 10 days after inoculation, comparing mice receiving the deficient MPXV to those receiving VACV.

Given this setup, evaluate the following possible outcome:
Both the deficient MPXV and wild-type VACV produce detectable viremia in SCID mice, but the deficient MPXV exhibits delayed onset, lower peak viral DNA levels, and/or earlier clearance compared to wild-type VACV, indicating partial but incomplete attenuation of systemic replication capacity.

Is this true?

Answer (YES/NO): NO